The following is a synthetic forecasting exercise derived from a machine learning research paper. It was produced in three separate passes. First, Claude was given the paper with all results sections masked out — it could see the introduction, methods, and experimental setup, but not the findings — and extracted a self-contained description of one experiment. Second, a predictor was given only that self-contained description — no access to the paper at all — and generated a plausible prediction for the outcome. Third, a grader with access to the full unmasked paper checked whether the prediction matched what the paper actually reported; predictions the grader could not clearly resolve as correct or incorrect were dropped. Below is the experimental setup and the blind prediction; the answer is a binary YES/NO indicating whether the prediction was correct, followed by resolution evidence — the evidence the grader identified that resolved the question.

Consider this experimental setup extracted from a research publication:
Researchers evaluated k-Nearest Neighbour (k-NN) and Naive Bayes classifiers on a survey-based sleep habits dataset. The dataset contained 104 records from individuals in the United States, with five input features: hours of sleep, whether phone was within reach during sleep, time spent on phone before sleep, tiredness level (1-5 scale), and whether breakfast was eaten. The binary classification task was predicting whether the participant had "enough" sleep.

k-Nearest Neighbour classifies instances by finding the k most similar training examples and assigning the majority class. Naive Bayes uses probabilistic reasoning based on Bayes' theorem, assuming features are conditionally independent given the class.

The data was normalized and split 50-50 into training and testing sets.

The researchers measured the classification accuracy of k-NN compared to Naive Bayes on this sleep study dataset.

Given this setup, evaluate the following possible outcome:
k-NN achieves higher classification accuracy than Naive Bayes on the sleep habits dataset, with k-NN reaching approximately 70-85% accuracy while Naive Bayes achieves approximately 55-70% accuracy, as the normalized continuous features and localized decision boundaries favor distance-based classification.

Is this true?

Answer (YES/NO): NO